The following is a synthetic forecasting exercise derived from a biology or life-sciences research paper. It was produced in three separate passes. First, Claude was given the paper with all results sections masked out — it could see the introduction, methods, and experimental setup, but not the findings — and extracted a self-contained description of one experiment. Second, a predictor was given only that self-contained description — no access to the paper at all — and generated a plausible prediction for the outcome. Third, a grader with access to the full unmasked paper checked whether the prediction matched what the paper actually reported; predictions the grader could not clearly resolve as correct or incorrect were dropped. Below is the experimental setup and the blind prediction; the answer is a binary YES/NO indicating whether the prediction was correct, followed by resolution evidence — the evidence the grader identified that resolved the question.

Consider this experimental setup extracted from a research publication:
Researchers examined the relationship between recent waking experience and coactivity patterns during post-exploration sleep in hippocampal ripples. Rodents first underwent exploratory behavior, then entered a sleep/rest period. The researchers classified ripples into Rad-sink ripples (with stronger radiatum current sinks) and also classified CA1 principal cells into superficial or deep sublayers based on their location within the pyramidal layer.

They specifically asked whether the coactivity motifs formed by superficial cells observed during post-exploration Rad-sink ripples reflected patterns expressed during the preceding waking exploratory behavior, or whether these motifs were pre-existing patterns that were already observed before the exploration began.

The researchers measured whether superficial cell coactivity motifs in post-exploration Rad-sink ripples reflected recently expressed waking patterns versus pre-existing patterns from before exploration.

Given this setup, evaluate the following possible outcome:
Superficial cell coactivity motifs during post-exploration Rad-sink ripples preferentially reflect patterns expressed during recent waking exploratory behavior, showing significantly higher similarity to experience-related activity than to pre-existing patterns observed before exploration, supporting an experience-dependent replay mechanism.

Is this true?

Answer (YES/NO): YES